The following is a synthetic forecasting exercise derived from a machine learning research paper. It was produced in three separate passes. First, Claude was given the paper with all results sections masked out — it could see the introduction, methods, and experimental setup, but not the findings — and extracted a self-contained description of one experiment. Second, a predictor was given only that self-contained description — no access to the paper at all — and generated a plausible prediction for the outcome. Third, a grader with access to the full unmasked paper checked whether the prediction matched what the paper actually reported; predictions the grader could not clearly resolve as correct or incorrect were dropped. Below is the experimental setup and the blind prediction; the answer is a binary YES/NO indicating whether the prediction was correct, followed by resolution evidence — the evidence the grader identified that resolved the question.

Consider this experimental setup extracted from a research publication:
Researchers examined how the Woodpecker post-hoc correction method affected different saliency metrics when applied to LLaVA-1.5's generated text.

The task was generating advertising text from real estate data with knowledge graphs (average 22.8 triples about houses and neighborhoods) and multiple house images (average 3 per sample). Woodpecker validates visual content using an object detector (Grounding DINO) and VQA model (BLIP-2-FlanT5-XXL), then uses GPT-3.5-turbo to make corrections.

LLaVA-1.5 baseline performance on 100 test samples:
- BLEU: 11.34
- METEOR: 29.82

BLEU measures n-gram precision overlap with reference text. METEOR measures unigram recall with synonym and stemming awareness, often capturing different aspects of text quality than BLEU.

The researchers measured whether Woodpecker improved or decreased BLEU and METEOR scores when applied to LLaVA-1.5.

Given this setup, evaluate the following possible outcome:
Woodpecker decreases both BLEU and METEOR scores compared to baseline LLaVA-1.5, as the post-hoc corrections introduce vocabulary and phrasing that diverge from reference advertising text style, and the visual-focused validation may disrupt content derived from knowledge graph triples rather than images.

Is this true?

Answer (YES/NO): NO